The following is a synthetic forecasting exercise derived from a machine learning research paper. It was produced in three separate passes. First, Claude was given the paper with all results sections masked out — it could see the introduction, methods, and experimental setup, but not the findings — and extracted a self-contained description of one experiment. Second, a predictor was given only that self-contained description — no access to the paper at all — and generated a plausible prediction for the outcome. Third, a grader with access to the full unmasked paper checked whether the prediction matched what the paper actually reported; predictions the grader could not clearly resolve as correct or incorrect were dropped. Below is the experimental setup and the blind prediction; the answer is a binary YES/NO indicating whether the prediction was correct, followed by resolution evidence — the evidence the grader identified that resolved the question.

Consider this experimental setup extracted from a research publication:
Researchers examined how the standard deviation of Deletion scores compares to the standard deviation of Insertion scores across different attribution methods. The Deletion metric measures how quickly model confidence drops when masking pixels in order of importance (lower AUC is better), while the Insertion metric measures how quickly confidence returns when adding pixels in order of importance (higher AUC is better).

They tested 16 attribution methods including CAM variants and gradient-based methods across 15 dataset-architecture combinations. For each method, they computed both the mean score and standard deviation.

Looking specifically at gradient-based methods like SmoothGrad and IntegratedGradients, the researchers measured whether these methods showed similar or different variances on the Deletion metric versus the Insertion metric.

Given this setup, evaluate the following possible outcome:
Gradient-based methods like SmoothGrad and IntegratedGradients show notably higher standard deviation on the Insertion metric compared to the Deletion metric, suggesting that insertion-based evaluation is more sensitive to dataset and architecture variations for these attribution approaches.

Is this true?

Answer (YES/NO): NO